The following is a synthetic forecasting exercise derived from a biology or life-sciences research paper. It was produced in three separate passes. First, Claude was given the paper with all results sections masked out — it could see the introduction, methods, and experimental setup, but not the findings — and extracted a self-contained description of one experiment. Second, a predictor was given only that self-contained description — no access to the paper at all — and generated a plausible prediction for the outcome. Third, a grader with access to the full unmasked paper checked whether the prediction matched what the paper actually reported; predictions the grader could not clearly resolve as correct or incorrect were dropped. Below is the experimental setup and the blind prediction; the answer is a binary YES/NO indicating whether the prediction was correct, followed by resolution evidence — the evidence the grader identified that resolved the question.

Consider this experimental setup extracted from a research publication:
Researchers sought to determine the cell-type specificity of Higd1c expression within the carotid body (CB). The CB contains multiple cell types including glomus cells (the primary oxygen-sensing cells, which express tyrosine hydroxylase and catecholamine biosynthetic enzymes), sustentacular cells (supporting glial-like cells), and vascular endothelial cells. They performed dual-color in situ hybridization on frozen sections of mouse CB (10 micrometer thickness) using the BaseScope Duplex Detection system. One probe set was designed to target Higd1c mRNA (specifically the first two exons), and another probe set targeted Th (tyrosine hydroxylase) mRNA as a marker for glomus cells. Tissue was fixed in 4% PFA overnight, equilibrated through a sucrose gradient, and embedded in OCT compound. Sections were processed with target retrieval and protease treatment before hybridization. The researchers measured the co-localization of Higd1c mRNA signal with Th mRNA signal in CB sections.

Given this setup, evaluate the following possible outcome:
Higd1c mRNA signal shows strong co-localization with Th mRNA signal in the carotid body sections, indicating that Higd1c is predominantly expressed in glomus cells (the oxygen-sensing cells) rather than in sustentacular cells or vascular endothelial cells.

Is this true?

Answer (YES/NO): YES